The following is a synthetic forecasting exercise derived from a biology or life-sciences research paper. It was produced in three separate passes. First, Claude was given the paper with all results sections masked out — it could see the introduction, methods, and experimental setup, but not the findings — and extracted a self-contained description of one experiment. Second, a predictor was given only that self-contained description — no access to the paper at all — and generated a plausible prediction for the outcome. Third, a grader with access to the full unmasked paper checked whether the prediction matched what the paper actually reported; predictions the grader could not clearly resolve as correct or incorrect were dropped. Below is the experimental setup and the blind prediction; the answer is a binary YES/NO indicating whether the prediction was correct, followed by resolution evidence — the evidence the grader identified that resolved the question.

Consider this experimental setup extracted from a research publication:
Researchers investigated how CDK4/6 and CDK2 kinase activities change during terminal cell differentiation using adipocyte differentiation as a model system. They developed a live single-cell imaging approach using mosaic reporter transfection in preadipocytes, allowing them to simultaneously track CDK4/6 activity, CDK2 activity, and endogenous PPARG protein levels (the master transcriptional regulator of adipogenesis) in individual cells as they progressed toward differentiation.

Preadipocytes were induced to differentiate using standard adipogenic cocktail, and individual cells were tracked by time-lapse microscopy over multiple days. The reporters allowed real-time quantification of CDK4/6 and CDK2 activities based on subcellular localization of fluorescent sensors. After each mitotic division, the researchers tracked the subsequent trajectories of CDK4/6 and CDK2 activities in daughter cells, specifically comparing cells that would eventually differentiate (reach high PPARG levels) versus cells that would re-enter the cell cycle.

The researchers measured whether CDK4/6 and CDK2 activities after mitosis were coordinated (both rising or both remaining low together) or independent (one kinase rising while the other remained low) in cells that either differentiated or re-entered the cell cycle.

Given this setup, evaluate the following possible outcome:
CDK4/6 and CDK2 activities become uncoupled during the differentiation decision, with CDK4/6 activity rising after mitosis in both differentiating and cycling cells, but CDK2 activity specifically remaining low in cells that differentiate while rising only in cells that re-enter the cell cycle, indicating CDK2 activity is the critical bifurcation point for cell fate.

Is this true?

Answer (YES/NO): NO